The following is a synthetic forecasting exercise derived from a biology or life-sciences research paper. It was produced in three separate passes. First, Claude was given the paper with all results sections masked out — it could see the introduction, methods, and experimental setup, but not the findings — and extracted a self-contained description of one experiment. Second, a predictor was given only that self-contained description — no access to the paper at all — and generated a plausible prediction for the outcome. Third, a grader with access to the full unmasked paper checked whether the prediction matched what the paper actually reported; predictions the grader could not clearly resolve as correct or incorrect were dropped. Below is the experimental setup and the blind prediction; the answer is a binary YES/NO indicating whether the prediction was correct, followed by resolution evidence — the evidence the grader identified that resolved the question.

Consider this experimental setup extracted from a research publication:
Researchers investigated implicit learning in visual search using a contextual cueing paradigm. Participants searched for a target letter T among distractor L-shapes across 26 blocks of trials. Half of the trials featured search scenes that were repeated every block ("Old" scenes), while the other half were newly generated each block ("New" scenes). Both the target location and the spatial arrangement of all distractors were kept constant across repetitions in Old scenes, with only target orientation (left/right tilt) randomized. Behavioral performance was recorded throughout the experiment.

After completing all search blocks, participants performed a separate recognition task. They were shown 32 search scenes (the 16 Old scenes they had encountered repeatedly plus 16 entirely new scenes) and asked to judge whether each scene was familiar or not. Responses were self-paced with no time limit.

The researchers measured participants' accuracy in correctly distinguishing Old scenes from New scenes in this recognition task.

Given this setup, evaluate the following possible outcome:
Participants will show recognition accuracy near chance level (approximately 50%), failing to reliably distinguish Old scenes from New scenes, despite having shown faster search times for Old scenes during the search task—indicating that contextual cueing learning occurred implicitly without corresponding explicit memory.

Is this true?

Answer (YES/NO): YES